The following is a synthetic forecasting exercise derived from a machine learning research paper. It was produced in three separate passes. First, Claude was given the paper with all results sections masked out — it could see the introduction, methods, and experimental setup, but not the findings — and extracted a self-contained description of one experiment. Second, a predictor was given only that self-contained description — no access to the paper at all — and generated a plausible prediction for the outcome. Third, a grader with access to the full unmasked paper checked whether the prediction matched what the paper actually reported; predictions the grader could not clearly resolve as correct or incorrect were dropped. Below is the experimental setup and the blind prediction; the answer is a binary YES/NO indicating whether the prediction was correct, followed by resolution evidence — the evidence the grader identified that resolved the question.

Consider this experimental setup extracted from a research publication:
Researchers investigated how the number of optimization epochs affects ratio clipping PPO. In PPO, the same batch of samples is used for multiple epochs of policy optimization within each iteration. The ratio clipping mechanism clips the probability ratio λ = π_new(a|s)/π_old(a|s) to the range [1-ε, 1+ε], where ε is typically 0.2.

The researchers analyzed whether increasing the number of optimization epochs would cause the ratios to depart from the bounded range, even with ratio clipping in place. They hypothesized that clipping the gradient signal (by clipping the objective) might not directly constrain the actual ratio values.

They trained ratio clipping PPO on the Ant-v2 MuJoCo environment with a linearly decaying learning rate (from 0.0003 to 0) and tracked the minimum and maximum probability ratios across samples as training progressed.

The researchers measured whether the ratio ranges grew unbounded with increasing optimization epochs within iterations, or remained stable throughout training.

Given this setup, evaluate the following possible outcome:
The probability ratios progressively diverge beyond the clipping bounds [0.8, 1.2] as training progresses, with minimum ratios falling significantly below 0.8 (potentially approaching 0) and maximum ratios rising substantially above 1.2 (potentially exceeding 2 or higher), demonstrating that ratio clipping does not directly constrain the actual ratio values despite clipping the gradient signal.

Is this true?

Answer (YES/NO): YES